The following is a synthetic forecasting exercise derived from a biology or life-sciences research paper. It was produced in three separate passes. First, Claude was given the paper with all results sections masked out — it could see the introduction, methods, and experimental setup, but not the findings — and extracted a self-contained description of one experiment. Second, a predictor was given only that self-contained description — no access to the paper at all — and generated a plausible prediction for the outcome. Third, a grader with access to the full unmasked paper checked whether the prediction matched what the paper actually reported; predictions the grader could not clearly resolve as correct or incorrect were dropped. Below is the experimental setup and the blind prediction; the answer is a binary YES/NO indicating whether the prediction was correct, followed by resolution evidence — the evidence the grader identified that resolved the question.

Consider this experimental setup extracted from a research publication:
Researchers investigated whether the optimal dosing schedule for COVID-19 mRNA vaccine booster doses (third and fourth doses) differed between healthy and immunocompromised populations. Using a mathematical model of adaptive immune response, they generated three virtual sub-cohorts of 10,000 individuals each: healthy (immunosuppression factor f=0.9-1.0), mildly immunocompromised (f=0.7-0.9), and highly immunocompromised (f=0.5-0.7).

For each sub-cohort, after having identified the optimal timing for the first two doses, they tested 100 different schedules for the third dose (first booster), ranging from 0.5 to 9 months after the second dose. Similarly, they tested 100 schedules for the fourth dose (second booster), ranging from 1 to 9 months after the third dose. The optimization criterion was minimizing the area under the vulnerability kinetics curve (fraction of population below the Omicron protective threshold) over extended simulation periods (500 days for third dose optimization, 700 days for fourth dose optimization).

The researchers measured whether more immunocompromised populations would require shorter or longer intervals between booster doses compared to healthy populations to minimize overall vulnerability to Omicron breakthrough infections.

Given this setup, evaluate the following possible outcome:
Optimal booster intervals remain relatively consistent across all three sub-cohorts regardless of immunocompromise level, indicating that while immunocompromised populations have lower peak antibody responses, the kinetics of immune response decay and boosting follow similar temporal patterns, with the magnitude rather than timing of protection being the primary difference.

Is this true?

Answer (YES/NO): NO